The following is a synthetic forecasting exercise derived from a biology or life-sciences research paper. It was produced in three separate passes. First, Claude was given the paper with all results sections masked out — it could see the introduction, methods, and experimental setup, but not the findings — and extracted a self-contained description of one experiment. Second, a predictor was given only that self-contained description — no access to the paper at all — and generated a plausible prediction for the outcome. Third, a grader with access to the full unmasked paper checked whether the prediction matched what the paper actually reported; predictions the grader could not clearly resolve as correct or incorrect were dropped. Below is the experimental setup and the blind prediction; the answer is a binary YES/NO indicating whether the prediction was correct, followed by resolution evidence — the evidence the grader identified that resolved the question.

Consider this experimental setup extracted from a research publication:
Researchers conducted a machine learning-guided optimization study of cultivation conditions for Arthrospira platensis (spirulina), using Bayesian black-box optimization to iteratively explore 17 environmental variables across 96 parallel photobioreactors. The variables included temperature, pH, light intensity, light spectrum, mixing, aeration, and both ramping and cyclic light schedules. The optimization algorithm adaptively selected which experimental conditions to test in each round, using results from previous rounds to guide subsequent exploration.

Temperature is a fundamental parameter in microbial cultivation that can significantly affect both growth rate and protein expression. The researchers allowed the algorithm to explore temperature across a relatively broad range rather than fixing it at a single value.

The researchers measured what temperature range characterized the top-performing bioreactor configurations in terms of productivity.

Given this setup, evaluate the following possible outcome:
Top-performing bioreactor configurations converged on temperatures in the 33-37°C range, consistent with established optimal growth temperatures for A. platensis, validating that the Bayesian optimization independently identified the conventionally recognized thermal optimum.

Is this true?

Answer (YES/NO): NO